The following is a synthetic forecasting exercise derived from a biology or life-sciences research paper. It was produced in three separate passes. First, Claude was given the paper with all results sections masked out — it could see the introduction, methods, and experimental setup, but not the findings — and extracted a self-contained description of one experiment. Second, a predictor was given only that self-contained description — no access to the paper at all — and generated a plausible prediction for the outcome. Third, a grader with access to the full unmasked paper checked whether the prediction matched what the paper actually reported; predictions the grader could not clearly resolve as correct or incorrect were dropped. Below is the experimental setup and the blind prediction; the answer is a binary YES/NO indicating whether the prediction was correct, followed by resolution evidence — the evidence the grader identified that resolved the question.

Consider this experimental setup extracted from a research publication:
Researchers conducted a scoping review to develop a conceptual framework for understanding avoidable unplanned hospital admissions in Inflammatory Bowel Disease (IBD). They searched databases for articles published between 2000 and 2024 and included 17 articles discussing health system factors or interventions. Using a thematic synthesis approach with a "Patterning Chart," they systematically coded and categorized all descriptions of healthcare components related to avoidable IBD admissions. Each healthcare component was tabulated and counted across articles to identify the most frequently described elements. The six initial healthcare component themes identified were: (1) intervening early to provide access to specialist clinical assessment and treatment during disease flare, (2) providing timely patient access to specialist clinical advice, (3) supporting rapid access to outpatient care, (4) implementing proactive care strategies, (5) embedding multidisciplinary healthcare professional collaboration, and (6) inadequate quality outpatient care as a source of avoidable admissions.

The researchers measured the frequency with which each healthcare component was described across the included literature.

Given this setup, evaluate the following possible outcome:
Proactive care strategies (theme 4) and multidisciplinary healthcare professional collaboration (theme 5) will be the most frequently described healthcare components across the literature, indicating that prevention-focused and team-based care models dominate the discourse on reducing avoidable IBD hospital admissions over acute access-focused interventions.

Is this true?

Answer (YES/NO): NO